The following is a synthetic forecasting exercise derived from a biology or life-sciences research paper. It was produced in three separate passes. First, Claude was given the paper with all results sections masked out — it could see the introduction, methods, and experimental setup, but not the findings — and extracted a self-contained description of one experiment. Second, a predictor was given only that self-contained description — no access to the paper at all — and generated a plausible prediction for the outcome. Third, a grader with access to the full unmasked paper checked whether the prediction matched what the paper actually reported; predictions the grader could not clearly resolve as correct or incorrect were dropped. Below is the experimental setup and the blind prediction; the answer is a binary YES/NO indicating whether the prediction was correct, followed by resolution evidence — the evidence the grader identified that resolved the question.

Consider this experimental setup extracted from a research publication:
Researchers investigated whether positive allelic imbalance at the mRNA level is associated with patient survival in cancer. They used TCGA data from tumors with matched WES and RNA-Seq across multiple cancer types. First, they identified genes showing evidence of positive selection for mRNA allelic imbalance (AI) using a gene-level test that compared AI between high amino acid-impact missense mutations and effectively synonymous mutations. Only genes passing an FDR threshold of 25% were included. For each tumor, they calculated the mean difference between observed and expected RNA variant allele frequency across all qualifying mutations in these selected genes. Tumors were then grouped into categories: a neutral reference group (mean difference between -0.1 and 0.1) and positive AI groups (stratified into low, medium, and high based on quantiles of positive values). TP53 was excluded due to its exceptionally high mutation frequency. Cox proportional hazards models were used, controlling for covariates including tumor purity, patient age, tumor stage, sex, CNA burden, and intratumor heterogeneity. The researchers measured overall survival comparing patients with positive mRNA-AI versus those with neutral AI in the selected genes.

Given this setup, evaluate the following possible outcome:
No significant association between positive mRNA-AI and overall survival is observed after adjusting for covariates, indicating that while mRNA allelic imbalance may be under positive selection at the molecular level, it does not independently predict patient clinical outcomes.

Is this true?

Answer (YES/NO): NO